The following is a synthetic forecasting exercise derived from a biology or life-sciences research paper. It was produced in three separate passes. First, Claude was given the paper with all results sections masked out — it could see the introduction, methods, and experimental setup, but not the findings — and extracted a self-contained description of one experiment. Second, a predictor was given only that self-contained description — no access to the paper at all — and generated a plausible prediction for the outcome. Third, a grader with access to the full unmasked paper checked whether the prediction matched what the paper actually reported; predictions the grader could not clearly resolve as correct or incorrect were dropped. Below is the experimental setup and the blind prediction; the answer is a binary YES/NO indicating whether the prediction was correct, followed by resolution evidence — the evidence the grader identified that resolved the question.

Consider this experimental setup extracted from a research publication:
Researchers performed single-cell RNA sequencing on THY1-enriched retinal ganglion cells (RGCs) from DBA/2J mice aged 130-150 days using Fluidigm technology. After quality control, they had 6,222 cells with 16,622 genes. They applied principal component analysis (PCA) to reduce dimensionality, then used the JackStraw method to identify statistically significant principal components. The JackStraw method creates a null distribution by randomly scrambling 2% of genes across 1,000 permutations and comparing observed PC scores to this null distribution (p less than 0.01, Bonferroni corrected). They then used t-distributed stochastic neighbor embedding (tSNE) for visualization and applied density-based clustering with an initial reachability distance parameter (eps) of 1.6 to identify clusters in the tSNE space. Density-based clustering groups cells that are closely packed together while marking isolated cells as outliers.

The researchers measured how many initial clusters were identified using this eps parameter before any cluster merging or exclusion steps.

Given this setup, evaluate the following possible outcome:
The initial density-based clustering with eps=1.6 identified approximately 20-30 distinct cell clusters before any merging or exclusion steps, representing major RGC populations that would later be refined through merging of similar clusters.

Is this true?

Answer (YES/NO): NO